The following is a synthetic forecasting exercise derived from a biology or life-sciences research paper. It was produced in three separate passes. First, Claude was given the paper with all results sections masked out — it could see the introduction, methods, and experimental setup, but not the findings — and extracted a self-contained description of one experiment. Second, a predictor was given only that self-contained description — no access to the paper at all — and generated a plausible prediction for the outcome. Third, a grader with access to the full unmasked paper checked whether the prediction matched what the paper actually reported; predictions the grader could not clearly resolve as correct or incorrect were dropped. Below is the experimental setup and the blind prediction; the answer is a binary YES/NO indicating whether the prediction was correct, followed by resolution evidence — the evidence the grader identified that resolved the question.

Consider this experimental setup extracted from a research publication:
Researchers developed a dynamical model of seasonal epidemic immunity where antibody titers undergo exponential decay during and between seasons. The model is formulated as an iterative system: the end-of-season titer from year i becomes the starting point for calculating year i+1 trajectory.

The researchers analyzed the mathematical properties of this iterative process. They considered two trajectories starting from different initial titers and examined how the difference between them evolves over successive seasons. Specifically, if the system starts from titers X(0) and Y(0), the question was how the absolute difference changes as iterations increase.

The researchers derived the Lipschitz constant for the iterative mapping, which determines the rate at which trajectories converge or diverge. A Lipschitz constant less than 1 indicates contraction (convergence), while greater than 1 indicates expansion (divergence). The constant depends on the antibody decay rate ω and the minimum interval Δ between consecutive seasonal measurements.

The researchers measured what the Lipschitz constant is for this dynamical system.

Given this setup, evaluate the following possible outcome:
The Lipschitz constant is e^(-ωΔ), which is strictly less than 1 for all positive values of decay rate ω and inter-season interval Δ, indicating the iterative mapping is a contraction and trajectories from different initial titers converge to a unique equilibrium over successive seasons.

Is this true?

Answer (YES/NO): YES